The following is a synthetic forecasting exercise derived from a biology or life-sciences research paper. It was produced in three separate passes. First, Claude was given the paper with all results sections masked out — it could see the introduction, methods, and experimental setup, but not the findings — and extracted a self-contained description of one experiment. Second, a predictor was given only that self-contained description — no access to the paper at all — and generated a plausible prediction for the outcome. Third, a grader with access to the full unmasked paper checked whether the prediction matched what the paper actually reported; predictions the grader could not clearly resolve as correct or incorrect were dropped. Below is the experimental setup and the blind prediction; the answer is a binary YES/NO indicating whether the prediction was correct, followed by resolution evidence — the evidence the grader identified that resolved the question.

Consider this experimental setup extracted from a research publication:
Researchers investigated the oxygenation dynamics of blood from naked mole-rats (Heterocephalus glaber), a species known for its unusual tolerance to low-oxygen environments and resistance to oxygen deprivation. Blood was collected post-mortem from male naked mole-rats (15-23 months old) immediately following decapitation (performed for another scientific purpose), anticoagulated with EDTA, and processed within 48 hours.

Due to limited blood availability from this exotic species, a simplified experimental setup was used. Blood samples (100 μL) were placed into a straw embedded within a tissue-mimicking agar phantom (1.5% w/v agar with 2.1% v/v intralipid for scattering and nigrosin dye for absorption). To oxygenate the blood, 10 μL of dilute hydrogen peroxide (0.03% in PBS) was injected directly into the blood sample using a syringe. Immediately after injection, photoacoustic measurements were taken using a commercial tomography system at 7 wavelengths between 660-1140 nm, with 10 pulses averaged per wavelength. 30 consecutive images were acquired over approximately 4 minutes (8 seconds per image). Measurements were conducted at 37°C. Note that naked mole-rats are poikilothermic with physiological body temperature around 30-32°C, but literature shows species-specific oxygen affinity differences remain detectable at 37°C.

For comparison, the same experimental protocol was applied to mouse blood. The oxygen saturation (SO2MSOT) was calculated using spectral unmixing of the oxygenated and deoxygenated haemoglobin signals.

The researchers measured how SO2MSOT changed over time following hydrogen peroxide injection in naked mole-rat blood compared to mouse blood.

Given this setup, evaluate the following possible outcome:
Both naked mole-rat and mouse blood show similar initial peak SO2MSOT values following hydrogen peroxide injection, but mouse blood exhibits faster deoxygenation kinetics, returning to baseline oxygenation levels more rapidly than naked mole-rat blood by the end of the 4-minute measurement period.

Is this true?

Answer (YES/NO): NO